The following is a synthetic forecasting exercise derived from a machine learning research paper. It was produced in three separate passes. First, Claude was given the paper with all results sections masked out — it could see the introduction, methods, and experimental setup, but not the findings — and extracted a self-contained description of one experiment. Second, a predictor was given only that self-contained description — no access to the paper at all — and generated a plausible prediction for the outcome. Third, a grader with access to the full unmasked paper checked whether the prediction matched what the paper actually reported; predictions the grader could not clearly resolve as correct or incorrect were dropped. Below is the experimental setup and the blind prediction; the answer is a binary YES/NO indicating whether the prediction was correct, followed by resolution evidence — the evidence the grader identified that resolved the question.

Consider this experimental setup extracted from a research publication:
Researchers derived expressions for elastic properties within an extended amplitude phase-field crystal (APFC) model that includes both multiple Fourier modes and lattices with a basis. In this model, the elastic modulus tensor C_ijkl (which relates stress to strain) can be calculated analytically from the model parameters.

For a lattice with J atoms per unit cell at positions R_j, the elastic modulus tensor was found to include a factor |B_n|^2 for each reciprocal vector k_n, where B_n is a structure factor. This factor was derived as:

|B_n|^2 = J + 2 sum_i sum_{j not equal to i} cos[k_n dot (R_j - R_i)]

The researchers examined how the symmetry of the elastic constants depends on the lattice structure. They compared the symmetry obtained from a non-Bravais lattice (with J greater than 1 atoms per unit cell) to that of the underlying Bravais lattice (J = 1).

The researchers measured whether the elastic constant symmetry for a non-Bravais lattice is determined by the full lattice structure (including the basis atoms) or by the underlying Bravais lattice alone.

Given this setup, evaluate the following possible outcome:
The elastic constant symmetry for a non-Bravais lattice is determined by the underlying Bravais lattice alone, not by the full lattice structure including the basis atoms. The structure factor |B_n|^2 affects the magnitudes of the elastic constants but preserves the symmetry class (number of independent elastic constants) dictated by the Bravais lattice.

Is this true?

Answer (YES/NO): YES